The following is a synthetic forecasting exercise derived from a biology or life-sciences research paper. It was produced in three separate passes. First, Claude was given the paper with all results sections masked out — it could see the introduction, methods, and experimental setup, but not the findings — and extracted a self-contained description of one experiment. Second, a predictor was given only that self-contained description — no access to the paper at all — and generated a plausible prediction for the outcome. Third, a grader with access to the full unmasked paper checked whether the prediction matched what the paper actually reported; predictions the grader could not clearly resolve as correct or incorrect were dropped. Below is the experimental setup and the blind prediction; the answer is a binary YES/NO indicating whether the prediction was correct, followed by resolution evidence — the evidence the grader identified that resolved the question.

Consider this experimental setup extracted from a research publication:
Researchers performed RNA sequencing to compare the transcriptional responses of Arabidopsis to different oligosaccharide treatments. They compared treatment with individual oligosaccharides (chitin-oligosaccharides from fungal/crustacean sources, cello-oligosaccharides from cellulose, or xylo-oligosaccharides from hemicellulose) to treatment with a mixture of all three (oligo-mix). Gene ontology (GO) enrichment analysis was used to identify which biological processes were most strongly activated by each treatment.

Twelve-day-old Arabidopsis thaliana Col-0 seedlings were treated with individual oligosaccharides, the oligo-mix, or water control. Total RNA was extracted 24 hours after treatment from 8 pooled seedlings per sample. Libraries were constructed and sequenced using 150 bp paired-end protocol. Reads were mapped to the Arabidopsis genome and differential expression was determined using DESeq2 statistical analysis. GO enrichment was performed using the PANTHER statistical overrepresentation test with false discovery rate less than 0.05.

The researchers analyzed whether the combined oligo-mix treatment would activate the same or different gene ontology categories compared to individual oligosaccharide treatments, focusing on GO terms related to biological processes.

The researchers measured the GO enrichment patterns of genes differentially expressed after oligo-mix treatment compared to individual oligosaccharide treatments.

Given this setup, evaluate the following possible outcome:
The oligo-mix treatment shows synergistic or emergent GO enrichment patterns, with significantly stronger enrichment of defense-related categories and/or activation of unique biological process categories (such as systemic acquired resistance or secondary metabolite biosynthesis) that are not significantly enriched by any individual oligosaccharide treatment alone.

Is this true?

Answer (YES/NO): NO